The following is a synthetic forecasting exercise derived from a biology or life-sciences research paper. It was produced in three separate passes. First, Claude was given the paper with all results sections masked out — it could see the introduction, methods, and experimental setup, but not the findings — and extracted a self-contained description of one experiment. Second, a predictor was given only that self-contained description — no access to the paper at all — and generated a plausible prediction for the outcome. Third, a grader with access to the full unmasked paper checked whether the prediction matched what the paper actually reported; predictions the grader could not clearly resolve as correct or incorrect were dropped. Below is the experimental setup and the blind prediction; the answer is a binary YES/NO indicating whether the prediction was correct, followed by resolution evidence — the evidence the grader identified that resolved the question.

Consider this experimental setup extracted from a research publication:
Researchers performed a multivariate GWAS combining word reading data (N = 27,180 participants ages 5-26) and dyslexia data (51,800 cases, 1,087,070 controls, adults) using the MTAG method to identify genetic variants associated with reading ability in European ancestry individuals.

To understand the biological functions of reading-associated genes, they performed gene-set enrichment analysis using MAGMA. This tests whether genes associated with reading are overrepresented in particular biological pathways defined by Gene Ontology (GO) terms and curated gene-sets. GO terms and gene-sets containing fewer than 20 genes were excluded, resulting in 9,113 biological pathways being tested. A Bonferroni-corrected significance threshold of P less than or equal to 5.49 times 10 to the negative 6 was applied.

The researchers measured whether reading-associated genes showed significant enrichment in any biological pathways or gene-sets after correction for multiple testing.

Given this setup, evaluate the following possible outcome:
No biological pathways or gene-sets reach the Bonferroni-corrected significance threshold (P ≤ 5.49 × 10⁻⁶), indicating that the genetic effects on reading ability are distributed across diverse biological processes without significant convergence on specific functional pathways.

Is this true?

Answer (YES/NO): NO